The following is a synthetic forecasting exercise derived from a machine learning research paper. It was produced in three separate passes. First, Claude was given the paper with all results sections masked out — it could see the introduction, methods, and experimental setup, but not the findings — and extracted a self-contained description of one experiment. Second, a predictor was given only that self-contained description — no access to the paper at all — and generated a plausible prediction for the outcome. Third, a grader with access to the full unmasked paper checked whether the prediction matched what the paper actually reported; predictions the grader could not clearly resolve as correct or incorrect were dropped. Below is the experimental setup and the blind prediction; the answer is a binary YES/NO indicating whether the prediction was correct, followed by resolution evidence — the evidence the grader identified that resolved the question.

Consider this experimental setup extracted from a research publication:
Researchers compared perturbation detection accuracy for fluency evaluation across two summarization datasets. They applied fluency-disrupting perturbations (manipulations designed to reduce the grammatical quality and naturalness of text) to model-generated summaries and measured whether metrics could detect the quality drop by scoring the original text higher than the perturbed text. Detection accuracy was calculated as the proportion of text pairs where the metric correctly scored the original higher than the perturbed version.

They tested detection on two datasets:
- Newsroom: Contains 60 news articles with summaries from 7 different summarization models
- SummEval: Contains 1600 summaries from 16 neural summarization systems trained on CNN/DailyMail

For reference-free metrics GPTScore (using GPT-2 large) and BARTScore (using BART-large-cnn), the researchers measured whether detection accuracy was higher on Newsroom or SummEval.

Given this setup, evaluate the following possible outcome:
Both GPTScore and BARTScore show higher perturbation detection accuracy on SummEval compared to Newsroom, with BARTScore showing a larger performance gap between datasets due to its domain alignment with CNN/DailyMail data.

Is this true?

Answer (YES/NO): NO